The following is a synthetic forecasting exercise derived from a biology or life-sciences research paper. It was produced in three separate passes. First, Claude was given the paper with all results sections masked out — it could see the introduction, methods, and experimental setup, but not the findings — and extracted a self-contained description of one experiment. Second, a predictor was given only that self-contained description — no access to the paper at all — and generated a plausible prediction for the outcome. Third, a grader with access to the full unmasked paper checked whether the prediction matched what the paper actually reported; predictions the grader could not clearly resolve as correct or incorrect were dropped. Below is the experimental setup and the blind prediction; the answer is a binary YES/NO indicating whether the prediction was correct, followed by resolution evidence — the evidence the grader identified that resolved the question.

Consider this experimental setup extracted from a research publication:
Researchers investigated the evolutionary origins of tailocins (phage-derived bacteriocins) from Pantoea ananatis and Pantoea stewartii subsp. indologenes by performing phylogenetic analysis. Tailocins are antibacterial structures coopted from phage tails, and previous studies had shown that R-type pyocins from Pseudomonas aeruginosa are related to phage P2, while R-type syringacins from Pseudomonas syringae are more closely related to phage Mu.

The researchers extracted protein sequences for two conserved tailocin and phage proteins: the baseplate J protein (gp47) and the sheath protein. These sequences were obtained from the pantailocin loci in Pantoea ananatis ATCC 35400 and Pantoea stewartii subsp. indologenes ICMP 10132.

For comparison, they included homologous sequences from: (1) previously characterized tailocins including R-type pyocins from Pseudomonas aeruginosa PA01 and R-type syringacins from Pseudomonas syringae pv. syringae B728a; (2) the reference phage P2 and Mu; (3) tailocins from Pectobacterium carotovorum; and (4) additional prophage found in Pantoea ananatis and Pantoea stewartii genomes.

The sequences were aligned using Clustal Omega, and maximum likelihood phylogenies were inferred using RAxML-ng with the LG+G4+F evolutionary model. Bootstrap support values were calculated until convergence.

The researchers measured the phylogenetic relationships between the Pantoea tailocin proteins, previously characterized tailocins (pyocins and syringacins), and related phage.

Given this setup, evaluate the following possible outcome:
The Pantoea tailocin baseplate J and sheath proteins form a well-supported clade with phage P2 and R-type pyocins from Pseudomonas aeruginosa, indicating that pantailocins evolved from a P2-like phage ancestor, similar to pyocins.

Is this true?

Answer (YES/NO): NO